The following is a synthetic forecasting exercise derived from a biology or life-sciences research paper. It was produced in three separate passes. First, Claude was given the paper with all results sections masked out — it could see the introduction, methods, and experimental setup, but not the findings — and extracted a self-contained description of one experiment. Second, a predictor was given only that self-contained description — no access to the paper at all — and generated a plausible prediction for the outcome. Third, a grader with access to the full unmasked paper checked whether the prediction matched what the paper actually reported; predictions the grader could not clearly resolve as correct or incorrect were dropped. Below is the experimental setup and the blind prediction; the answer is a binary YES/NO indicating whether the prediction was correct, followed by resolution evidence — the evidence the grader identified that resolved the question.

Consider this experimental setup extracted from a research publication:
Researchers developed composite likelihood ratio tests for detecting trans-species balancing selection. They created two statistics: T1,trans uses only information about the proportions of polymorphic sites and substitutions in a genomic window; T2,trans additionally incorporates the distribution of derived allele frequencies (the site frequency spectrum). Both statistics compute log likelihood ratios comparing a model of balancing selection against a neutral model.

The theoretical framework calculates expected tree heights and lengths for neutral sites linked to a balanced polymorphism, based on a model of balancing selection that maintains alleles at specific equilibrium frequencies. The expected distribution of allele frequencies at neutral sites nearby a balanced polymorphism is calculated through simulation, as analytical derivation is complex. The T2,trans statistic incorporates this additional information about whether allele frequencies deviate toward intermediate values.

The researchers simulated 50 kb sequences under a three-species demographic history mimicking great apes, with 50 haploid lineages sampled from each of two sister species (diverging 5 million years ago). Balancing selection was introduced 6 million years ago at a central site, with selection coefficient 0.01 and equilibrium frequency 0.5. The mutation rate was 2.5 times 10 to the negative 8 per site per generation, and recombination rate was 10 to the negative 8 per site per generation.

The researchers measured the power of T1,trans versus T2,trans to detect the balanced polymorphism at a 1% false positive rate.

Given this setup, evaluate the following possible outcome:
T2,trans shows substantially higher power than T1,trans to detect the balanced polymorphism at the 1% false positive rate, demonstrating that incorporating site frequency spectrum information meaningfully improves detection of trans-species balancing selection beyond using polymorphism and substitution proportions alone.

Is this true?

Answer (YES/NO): YES